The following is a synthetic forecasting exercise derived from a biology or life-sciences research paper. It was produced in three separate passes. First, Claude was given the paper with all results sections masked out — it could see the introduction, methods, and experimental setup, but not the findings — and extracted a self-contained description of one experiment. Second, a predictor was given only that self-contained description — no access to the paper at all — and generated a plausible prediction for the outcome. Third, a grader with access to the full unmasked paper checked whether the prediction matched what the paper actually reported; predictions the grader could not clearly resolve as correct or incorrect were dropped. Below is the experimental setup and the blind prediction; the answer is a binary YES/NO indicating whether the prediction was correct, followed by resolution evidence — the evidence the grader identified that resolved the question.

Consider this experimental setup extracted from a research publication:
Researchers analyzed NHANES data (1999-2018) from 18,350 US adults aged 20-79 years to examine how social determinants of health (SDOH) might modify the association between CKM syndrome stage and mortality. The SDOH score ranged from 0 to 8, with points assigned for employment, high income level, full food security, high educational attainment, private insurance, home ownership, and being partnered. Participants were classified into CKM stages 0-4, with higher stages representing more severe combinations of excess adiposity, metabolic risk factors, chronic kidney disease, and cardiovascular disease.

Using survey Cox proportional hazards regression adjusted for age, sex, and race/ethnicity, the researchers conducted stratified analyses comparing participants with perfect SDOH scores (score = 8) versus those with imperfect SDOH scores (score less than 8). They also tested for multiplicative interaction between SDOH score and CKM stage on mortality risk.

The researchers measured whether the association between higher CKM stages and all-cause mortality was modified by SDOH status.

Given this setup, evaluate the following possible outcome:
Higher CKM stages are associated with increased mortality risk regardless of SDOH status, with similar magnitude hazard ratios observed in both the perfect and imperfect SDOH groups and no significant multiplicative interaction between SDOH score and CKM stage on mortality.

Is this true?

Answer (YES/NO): NO